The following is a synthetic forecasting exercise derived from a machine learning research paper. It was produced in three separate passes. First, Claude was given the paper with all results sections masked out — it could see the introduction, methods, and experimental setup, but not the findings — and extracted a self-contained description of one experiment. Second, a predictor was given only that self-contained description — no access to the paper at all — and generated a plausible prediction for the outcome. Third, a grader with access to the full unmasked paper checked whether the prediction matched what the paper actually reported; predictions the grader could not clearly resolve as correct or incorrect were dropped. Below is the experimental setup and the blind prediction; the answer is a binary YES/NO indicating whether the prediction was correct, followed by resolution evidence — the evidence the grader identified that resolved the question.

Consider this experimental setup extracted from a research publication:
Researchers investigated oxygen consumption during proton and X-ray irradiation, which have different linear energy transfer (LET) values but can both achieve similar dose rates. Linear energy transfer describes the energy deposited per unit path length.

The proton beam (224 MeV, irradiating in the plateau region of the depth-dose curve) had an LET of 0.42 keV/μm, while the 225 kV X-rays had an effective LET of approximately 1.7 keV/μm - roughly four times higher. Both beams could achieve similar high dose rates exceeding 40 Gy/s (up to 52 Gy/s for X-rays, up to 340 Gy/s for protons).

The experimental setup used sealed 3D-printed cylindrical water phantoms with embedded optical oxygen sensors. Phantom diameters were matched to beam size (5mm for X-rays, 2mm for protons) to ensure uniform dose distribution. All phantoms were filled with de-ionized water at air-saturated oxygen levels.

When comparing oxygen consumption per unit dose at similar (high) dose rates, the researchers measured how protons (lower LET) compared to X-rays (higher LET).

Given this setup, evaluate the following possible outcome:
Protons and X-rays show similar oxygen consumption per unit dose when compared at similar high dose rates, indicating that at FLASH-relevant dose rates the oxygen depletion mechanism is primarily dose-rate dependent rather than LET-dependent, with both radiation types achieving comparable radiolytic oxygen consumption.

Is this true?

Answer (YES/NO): NO